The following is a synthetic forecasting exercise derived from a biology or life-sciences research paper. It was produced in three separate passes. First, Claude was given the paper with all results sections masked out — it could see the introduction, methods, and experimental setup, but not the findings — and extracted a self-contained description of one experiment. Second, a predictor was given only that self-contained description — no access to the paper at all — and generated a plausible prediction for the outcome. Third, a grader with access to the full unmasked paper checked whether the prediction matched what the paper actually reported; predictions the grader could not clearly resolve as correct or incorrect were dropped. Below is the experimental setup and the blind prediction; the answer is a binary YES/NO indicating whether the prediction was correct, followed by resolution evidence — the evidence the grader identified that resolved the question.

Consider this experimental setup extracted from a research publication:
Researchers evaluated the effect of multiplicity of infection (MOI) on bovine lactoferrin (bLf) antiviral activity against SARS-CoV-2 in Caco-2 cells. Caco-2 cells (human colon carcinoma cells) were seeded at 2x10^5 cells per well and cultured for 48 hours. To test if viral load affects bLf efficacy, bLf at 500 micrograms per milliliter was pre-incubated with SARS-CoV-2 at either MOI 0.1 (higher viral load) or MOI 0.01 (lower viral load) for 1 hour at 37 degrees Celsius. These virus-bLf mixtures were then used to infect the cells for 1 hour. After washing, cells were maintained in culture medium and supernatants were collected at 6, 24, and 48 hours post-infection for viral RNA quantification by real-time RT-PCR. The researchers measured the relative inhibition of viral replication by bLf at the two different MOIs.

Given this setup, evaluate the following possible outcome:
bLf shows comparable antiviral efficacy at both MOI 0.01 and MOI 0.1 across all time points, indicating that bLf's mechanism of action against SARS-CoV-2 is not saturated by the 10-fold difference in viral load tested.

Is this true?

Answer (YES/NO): YES